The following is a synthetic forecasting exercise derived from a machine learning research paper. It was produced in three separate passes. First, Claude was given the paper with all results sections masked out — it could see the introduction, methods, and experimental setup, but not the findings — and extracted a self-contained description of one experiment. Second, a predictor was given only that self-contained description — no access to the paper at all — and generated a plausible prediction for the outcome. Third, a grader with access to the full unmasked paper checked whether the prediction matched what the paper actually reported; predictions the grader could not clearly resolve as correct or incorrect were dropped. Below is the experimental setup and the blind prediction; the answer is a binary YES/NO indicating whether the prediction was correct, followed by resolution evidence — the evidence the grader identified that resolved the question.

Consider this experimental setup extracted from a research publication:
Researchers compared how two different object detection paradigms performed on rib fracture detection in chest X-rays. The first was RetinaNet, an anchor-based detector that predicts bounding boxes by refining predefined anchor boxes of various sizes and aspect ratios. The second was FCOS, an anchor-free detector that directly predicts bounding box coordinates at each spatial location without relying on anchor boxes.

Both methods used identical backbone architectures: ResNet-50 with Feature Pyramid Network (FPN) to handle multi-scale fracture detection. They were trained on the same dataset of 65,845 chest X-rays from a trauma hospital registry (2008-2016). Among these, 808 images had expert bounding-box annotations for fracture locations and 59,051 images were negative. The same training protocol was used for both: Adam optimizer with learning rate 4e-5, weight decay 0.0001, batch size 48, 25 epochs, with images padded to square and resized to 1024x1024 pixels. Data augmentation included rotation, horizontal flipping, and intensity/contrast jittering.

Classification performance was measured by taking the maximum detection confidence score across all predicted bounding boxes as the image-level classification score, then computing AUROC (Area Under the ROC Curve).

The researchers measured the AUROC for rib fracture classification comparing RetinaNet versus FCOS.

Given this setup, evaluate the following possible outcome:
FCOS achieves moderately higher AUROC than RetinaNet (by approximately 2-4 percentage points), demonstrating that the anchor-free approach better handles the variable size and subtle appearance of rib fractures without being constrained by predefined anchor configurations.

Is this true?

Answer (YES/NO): NO